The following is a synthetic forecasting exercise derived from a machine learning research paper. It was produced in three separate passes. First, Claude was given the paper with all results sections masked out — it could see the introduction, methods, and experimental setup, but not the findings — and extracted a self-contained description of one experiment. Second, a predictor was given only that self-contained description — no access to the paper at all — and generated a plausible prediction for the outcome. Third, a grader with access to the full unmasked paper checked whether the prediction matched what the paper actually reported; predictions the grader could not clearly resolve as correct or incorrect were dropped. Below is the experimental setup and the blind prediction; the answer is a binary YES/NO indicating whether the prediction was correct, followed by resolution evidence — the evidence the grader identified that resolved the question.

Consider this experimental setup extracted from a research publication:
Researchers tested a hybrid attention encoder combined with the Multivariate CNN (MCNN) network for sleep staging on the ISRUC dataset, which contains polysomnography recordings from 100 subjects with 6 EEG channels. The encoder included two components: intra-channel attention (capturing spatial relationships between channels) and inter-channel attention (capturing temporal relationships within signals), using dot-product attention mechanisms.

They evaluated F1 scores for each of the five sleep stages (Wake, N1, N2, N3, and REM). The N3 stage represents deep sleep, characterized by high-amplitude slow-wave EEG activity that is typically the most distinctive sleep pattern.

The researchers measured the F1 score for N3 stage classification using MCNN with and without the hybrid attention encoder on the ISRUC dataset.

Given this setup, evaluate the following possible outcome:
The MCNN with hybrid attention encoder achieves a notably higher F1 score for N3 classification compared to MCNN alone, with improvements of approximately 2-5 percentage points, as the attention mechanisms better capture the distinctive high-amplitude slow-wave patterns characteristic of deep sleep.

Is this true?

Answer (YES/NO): NO